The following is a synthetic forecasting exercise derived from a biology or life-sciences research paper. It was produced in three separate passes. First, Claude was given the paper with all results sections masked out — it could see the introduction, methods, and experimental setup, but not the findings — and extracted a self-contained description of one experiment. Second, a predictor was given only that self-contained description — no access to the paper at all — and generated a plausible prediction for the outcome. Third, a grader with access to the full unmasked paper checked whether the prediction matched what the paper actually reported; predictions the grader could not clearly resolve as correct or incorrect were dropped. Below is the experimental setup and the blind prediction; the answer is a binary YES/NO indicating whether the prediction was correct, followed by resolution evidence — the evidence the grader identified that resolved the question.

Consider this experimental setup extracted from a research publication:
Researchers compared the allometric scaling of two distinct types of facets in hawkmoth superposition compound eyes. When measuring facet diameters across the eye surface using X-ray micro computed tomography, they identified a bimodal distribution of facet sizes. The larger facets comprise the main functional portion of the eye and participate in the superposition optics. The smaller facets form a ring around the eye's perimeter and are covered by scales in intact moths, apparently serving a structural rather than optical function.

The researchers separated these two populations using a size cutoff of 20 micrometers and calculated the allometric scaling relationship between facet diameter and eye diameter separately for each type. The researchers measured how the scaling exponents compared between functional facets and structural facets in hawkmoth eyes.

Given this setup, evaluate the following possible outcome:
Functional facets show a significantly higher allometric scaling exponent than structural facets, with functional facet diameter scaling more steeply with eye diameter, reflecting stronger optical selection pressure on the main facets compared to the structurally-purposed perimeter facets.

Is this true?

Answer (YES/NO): NO